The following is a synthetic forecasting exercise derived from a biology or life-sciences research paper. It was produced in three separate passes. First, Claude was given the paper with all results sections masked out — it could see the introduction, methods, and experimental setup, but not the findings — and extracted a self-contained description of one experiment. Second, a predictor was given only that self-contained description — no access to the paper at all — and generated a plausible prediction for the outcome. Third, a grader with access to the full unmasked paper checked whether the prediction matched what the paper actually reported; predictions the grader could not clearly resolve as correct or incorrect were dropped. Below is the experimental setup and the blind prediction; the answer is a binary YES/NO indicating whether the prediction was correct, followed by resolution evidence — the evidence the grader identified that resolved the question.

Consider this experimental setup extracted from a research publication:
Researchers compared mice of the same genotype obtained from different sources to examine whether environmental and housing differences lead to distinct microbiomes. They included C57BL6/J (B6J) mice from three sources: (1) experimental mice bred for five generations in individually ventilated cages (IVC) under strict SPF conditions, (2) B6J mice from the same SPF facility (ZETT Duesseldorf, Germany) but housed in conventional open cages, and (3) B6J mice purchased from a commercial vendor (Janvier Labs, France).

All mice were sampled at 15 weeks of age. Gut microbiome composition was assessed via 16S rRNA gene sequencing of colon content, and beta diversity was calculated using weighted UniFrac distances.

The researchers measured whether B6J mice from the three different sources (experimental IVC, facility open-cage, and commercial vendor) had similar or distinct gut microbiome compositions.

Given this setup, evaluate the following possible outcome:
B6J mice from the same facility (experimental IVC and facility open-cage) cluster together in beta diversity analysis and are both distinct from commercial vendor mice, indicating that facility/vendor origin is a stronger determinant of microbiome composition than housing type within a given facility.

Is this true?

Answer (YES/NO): YES